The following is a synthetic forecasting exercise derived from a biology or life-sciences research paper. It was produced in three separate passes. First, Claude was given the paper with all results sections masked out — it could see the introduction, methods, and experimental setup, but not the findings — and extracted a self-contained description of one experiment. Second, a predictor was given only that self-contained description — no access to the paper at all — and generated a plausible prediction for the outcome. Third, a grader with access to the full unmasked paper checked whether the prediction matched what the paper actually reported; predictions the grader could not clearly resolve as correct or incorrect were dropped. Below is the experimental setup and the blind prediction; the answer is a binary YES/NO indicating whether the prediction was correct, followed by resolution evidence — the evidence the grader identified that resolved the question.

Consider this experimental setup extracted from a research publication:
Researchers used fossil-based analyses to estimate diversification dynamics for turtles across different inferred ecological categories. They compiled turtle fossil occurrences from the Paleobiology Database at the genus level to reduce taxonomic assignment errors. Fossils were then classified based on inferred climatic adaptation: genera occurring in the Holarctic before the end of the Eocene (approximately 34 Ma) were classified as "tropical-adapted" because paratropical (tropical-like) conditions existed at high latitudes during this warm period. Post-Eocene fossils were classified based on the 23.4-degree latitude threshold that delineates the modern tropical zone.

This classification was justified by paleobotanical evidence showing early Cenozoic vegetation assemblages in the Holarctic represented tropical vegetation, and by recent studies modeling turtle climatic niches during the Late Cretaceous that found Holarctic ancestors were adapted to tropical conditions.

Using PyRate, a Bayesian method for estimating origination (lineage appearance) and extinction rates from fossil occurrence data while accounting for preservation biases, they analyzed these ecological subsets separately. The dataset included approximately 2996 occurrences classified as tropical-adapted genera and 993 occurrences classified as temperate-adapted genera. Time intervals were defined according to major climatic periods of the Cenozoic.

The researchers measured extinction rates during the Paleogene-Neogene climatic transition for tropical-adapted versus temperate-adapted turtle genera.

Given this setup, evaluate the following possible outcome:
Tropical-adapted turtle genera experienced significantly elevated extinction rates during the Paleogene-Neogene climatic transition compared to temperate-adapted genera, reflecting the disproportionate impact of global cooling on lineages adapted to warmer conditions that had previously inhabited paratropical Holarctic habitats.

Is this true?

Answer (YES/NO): YES